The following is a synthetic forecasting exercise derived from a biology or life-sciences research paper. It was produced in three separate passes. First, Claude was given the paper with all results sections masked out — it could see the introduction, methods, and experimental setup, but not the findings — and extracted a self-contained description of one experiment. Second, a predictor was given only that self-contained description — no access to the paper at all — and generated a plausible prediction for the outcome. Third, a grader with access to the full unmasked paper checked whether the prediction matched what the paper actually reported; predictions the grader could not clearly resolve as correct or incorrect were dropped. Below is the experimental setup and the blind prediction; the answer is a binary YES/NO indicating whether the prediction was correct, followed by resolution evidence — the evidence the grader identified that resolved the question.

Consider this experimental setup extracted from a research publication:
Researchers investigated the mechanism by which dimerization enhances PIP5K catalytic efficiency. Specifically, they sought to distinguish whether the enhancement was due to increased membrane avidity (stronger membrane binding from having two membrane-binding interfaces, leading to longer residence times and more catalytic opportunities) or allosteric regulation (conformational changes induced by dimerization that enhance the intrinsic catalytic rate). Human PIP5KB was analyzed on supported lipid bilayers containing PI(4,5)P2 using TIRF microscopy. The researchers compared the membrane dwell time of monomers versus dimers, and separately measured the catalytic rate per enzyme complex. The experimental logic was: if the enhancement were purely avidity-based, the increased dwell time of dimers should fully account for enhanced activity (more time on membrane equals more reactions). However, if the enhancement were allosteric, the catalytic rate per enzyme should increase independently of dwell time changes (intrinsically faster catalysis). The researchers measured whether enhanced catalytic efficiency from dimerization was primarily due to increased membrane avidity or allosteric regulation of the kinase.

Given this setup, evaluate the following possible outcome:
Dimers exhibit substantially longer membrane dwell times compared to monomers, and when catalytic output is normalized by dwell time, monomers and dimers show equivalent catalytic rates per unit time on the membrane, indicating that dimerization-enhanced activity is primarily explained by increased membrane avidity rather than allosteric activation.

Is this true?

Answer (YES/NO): NO